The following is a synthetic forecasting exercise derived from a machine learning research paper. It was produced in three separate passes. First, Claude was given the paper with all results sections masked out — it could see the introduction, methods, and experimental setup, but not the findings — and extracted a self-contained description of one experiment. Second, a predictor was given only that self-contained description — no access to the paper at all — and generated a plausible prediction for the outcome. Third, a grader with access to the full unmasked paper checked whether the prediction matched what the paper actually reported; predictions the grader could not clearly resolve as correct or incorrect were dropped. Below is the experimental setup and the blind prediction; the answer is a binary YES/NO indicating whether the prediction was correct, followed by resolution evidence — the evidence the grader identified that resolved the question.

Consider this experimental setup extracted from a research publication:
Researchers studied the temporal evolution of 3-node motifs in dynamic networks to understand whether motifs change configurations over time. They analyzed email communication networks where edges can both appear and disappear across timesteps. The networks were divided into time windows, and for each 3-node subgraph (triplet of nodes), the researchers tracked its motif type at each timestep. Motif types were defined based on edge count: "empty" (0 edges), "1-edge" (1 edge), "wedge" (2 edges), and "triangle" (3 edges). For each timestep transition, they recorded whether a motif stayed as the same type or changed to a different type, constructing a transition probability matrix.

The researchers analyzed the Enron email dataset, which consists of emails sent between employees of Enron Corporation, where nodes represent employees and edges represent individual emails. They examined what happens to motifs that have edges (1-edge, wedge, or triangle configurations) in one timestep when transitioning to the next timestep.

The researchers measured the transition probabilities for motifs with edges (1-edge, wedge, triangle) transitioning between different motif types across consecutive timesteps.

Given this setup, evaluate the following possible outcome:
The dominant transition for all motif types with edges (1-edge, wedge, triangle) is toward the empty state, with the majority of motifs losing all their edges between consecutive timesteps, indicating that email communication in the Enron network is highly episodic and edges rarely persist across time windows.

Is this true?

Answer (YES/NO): NO